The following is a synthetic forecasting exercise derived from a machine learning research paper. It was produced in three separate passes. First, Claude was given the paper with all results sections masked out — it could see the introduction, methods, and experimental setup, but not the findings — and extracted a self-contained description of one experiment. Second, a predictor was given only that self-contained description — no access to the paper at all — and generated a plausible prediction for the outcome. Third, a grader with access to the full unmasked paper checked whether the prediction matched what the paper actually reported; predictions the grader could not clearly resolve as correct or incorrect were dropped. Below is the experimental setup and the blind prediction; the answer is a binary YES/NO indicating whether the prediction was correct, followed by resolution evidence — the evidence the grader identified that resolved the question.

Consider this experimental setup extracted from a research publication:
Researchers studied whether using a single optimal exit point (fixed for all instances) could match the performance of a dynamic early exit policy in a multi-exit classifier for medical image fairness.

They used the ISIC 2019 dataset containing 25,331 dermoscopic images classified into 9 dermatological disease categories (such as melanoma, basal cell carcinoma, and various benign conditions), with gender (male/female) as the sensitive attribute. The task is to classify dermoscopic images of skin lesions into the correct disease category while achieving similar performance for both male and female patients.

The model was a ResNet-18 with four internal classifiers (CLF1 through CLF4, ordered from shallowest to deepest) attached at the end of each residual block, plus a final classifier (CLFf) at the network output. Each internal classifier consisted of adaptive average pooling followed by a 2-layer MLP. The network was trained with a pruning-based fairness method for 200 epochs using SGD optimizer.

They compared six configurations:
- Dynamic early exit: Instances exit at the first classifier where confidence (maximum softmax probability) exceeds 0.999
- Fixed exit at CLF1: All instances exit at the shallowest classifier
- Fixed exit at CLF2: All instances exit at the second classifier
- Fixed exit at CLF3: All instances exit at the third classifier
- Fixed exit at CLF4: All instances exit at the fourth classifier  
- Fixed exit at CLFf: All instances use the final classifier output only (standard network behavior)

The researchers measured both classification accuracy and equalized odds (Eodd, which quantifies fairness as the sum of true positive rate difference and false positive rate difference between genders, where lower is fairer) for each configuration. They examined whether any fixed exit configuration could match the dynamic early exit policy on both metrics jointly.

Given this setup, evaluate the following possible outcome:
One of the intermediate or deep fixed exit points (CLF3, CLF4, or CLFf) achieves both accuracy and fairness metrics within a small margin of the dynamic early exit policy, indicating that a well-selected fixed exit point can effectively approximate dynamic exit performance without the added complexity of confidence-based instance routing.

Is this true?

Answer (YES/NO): NO